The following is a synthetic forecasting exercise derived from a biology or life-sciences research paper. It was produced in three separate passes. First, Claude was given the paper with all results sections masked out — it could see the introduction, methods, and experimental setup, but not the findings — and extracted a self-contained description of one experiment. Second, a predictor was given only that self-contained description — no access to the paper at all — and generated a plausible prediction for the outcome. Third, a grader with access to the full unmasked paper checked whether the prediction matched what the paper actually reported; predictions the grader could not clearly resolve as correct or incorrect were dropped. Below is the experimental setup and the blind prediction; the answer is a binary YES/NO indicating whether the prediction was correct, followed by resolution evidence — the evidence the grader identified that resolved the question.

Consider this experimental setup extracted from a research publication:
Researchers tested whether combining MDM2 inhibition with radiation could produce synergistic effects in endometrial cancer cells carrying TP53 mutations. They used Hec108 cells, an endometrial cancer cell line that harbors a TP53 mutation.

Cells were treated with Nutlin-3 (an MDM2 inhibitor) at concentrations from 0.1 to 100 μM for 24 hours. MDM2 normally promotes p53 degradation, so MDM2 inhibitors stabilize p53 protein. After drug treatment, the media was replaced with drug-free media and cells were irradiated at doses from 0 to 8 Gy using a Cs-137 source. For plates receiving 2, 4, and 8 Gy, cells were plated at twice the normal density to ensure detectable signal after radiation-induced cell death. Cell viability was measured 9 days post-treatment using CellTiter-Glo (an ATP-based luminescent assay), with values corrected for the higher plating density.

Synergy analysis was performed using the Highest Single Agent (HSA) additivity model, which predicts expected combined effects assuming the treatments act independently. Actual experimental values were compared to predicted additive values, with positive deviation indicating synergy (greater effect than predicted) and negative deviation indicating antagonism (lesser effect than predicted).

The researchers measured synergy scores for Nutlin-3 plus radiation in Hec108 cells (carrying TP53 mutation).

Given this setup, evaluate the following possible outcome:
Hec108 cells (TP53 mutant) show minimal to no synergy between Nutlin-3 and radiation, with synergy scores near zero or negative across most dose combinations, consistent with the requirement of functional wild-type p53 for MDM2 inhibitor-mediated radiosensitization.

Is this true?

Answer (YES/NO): YES